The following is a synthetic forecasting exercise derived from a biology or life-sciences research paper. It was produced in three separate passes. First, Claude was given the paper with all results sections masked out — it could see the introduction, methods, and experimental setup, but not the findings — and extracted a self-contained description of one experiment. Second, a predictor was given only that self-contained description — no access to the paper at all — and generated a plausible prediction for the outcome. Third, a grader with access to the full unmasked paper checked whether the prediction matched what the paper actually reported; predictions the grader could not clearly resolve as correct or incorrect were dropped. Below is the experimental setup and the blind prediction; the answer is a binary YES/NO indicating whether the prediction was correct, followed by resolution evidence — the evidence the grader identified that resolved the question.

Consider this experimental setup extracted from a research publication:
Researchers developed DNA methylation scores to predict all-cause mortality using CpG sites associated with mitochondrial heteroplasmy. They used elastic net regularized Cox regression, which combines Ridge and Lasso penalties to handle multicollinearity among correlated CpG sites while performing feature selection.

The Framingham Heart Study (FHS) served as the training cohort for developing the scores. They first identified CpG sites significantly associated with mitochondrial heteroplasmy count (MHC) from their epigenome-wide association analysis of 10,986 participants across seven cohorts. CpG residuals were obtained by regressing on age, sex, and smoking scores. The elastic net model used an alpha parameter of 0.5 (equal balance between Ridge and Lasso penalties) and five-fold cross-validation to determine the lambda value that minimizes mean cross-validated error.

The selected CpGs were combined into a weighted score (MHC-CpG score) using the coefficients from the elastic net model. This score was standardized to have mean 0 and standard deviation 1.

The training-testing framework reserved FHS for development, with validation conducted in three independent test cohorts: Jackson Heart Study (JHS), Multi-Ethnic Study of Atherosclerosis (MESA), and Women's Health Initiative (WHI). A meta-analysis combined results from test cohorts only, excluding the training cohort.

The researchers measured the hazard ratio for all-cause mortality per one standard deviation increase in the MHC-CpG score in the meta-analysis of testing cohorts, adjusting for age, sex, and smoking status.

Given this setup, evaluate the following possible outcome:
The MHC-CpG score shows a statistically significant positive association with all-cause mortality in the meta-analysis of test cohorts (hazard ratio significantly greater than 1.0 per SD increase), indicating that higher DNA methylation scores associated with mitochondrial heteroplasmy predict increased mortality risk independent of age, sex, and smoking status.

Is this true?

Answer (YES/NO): YES